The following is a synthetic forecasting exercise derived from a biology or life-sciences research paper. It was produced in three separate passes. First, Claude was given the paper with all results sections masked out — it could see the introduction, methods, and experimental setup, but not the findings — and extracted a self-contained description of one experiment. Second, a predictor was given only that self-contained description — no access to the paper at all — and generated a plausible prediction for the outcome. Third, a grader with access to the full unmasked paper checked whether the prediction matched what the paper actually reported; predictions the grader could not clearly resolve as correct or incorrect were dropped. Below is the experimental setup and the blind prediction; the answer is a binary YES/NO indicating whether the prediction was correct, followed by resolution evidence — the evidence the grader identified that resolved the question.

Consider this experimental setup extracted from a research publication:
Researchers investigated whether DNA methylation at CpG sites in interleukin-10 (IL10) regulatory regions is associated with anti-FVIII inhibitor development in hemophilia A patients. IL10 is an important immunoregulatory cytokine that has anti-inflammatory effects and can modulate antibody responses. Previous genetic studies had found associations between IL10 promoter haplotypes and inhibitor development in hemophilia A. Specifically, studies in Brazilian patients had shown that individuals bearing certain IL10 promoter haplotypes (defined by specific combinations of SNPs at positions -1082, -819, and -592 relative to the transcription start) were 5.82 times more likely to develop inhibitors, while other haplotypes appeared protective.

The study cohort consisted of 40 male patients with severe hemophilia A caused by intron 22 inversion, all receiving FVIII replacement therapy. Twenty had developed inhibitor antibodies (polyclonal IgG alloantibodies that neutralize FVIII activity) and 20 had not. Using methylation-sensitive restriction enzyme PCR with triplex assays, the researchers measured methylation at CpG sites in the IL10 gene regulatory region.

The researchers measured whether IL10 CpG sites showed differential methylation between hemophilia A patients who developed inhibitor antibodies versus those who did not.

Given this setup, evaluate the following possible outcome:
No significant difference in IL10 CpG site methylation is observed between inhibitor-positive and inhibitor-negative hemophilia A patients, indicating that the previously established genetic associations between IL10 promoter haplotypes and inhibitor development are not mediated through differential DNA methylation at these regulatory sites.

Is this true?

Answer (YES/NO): YES